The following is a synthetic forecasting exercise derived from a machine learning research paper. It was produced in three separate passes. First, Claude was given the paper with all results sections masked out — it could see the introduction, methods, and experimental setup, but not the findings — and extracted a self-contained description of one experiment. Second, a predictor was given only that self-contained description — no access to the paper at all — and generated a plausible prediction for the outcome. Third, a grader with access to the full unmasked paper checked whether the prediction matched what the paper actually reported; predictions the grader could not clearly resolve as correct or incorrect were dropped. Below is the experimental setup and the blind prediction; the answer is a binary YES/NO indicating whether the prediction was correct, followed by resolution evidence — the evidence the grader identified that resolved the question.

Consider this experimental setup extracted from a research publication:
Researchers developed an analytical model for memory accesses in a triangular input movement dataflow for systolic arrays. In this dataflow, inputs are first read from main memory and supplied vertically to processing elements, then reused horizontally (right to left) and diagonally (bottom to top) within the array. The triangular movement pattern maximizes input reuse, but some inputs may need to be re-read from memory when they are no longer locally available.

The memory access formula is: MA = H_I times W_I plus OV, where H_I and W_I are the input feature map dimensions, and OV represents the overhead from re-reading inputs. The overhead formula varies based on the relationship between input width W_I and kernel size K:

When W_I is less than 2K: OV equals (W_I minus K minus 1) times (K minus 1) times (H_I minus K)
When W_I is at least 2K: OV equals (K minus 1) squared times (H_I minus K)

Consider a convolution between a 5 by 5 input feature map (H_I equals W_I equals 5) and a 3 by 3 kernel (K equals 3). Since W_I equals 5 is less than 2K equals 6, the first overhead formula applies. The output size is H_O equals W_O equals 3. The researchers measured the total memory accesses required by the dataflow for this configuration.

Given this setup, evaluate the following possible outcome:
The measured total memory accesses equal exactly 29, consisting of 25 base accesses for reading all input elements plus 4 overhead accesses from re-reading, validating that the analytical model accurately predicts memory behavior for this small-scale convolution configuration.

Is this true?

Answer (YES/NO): YES